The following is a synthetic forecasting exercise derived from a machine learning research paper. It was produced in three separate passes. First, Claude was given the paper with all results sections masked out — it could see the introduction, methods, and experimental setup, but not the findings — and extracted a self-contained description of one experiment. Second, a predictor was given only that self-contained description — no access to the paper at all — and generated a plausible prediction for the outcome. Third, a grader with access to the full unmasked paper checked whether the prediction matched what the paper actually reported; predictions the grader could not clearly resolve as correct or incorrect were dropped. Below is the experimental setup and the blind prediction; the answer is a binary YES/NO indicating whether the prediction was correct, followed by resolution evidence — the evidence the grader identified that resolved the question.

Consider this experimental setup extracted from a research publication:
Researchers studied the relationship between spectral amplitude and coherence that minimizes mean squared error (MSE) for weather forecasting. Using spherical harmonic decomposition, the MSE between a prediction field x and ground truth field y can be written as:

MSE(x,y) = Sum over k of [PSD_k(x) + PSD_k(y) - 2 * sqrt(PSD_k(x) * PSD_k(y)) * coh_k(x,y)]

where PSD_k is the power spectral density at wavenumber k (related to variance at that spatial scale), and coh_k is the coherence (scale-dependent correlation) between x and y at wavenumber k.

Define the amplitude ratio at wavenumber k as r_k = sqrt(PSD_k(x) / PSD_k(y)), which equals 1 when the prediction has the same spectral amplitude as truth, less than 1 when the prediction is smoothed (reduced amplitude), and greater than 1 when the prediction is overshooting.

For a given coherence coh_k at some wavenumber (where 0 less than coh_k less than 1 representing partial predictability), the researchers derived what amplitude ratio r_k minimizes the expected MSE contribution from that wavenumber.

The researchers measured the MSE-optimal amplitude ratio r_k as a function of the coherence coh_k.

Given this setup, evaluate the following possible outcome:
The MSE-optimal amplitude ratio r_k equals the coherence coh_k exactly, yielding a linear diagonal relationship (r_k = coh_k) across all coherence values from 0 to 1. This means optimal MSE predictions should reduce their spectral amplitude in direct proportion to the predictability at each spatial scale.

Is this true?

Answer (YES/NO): YES